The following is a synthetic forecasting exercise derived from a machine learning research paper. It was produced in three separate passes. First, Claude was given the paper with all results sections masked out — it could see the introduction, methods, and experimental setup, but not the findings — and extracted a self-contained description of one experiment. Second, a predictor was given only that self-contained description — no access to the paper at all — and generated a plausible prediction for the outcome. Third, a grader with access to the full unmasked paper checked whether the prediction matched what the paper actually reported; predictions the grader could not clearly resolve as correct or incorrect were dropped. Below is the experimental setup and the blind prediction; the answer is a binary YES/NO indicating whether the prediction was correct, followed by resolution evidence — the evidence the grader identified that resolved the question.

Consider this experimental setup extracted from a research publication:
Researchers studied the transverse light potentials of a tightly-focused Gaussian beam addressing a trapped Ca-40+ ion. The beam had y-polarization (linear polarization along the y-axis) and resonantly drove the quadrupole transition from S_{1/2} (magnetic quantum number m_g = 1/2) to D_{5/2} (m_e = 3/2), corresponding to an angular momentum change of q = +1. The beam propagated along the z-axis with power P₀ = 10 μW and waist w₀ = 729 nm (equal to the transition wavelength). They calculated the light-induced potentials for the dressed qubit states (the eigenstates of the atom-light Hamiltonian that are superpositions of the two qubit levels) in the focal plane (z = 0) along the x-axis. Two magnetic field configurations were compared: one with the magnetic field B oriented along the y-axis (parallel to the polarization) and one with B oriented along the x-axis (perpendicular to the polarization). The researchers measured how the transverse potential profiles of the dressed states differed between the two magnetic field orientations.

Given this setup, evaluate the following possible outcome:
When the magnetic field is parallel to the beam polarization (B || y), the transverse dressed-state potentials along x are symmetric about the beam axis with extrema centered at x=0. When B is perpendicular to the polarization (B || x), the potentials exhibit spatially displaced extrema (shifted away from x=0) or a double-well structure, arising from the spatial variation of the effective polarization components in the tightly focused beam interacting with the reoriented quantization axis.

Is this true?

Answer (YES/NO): NO